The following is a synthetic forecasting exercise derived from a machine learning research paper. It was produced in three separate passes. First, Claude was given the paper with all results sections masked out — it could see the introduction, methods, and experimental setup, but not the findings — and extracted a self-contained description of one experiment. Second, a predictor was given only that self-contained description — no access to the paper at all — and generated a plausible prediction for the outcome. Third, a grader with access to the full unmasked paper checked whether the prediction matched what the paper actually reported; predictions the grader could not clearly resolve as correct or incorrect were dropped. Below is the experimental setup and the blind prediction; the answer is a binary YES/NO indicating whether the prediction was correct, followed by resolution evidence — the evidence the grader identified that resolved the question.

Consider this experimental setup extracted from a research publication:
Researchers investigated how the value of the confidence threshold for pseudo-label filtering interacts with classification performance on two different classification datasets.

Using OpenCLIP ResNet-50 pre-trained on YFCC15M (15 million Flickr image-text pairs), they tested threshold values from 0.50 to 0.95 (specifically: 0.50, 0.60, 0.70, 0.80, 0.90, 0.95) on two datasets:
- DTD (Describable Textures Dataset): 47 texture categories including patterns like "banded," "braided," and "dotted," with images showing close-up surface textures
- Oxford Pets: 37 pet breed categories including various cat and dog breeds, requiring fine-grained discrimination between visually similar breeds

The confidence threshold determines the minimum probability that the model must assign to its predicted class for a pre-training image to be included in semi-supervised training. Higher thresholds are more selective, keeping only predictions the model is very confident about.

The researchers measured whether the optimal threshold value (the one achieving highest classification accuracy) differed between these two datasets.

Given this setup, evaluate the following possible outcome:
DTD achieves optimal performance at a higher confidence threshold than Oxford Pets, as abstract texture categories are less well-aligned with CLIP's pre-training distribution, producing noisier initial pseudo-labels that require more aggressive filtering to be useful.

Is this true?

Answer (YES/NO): YES